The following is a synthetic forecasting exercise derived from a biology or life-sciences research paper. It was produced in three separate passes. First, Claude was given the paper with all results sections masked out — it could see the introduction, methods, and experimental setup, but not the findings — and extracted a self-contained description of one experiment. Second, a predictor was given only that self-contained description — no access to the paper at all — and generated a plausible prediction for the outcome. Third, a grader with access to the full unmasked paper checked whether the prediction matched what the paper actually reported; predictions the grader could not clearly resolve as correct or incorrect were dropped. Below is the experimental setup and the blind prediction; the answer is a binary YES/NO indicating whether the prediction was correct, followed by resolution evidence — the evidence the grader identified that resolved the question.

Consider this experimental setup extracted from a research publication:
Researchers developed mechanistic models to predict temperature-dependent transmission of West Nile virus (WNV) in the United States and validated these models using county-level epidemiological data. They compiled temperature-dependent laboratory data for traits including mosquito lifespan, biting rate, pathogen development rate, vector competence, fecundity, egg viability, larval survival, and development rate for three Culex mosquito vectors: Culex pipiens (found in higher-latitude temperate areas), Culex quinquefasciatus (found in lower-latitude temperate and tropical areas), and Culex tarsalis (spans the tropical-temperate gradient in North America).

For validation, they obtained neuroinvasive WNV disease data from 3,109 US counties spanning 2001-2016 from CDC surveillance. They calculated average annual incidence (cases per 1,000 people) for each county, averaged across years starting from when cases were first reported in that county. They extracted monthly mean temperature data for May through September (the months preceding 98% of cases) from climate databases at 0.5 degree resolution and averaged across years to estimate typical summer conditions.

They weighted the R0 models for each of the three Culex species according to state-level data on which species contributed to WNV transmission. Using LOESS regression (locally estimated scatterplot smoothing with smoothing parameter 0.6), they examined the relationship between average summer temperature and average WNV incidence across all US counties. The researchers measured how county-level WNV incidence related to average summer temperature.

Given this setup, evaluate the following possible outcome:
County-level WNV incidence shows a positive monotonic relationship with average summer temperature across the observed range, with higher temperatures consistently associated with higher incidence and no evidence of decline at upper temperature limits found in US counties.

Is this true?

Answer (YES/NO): NO